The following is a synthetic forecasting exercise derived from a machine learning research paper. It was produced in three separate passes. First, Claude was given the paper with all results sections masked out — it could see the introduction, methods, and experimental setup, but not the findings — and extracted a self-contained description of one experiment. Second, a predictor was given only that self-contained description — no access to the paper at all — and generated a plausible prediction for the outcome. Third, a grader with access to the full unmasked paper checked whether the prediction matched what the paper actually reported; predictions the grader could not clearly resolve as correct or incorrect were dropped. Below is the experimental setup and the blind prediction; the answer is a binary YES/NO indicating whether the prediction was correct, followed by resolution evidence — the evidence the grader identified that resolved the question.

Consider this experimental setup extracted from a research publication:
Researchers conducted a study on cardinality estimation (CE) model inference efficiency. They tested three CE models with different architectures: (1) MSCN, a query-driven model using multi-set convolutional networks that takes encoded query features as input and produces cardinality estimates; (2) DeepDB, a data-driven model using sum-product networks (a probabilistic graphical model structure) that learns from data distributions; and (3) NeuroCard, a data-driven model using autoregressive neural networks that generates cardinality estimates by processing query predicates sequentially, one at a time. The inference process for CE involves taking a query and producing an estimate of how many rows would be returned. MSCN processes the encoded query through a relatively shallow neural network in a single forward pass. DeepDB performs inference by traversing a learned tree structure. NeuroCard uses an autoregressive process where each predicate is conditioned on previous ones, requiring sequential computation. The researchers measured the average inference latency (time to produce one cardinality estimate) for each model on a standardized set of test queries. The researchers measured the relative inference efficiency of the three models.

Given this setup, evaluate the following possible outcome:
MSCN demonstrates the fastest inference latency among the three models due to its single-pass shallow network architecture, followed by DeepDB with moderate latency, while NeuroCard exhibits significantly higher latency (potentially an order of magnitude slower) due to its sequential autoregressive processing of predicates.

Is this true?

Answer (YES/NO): YES